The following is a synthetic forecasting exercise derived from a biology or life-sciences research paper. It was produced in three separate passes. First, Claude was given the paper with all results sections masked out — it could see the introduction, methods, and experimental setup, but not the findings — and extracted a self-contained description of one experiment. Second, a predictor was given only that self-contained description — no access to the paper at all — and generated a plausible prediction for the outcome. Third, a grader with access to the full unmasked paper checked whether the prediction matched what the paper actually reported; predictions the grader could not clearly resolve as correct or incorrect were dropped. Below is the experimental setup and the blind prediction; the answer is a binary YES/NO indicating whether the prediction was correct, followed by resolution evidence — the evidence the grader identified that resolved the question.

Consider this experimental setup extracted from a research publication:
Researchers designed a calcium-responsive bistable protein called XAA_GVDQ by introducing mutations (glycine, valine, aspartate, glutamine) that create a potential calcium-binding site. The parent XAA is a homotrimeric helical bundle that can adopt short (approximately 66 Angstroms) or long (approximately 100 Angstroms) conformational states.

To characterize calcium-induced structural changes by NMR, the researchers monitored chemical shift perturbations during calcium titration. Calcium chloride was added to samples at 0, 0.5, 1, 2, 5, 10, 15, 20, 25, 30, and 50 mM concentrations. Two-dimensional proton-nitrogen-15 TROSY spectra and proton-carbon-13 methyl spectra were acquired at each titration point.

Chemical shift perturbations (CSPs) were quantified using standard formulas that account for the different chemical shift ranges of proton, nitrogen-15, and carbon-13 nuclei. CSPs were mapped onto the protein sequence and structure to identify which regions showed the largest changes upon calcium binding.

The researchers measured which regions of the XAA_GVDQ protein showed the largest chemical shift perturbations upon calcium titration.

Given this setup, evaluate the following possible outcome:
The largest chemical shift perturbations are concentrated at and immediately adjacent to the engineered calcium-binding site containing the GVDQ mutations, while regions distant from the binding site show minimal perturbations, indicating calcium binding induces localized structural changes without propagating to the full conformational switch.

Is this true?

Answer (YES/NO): NO